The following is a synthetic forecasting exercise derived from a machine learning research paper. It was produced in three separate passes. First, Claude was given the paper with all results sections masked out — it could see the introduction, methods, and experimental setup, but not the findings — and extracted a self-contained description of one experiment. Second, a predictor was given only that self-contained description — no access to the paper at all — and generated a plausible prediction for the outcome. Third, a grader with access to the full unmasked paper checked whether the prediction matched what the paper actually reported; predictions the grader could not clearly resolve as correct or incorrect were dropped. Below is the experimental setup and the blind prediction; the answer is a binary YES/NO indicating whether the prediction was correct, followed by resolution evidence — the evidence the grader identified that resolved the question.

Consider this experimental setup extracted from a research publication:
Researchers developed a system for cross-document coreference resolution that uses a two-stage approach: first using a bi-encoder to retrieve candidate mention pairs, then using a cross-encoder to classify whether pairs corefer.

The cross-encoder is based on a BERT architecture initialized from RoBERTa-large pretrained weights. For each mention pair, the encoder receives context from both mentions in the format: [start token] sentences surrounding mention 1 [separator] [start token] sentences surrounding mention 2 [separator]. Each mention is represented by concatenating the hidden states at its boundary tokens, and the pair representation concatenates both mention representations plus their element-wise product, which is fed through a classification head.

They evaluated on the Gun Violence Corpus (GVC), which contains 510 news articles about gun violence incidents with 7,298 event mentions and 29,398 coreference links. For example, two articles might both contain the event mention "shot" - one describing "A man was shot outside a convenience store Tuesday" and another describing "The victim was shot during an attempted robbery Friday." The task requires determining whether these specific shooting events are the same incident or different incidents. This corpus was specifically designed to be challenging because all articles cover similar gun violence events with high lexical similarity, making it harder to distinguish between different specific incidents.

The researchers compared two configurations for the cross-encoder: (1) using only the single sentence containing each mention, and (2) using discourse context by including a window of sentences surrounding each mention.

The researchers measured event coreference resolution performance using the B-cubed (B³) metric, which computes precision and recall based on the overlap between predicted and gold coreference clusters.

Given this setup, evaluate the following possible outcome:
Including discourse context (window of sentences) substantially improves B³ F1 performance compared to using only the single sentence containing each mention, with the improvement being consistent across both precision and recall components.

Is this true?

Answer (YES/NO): YES